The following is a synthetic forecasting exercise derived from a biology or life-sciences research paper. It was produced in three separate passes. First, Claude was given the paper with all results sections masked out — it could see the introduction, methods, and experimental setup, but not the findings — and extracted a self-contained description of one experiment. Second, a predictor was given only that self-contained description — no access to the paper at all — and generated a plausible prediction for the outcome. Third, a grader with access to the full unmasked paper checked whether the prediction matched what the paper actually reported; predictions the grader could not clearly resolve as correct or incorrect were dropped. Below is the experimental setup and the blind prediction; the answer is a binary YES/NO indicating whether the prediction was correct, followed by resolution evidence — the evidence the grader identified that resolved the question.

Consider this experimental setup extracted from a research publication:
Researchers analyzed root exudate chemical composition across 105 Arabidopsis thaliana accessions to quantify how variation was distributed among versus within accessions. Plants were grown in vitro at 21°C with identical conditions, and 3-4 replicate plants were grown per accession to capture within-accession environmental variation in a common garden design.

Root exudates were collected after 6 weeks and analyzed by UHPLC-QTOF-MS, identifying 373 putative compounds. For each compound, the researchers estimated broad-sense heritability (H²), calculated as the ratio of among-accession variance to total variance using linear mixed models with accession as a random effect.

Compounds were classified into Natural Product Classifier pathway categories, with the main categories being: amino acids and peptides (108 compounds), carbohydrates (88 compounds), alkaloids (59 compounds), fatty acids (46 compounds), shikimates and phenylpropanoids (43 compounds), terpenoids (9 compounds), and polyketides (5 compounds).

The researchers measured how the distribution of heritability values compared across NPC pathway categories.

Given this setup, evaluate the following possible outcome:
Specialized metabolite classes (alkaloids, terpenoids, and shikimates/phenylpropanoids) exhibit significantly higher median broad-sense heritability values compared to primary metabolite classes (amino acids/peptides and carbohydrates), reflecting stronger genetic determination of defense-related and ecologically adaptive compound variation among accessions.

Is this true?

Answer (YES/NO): NO